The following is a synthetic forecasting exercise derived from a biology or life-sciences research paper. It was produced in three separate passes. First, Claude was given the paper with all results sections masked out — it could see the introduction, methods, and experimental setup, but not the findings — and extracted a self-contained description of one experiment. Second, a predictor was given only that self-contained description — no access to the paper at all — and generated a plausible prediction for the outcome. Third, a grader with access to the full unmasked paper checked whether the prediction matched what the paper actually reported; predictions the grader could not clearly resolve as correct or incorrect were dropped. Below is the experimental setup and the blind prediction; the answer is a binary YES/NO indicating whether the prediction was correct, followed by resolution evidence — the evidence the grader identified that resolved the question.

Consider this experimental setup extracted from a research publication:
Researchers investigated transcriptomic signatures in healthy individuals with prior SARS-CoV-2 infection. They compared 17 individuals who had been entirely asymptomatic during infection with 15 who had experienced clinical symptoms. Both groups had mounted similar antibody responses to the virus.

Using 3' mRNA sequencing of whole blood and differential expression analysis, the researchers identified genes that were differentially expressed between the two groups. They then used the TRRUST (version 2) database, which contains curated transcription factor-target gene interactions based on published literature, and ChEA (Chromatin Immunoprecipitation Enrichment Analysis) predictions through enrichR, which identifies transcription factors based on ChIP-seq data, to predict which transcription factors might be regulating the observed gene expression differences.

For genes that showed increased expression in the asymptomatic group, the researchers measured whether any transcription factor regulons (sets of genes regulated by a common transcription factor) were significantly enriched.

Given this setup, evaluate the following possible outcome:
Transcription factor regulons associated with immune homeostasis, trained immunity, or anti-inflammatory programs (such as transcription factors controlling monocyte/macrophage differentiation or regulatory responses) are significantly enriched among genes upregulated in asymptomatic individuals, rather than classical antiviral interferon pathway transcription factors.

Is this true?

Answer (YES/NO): NO